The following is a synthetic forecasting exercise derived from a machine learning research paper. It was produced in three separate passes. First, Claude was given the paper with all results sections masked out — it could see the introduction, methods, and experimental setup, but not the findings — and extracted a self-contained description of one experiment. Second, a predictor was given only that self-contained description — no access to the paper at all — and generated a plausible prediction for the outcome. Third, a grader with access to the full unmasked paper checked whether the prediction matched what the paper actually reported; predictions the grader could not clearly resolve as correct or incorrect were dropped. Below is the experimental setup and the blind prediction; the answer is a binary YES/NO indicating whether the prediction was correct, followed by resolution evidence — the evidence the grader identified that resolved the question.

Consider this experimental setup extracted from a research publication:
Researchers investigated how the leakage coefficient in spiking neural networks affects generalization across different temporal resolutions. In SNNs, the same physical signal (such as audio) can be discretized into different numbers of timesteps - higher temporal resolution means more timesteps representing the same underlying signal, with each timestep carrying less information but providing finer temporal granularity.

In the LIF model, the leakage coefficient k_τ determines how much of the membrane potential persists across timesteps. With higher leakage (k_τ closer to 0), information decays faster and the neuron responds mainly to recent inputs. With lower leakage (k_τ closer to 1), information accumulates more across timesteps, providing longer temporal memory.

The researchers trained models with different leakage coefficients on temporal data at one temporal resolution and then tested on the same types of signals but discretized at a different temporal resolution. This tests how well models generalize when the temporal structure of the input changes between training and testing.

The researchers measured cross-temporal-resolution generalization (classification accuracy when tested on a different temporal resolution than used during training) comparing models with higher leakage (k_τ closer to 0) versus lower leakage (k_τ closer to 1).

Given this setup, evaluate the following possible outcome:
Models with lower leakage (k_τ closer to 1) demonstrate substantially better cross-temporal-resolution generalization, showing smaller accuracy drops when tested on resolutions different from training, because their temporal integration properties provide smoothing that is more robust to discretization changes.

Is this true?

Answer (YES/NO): NO